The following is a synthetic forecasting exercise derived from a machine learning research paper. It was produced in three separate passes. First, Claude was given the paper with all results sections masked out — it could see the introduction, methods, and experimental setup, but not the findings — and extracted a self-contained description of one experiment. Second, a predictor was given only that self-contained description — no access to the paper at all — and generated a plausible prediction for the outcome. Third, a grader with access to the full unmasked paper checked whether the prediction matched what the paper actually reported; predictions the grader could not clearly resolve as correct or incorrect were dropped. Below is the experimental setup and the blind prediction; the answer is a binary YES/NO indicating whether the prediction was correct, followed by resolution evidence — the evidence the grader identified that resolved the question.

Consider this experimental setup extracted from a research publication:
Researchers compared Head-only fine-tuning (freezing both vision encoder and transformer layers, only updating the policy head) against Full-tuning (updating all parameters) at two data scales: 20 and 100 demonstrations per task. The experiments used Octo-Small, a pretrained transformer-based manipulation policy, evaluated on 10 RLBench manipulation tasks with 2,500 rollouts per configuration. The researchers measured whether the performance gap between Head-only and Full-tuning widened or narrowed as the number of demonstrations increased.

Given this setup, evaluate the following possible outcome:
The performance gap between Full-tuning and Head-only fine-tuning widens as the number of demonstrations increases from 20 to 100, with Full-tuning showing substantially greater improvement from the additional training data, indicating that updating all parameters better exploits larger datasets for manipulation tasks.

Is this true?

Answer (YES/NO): YES